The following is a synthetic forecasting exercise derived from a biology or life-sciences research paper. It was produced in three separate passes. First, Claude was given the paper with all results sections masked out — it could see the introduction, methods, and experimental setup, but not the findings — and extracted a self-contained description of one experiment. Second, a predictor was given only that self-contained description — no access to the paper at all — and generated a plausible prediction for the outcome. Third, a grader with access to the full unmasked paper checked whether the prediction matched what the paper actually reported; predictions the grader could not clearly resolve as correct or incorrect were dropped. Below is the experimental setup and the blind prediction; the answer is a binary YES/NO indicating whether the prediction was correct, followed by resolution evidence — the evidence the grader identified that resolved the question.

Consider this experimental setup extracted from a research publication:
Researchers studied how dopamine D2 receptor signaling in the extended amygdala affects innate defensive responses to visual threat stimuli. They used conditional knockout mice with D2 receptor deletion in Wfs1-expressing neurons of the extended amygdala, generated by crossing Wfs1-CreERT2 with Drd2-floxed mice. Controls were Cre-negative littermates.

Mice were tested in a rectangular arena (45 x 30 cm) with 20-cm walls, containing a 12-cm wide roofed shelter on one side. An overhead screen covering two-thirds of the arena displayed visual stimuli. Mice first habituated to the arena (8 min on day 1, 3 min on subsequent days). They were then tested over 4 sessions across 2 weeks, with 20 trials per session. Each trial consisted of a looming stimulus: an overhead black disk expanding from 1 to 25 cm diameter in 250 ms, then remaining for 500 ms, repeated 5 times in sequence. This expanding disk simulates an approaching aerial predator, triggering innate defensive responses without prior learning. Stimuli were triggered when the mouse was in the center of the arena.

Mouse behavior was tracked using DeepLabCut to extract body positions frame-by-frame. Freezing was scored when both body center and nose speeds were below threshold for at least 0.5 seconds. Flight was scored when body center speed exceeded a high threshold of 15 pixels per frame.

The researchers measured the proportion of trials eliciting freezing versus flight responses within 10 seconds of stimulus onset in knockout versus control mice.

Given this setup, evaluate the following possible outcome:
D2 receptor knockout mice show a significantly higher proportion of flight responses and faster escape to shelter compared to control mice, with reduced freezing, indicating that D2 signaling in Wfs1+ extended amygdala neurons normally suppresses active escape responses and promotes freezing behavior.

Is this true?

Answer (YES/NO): NO